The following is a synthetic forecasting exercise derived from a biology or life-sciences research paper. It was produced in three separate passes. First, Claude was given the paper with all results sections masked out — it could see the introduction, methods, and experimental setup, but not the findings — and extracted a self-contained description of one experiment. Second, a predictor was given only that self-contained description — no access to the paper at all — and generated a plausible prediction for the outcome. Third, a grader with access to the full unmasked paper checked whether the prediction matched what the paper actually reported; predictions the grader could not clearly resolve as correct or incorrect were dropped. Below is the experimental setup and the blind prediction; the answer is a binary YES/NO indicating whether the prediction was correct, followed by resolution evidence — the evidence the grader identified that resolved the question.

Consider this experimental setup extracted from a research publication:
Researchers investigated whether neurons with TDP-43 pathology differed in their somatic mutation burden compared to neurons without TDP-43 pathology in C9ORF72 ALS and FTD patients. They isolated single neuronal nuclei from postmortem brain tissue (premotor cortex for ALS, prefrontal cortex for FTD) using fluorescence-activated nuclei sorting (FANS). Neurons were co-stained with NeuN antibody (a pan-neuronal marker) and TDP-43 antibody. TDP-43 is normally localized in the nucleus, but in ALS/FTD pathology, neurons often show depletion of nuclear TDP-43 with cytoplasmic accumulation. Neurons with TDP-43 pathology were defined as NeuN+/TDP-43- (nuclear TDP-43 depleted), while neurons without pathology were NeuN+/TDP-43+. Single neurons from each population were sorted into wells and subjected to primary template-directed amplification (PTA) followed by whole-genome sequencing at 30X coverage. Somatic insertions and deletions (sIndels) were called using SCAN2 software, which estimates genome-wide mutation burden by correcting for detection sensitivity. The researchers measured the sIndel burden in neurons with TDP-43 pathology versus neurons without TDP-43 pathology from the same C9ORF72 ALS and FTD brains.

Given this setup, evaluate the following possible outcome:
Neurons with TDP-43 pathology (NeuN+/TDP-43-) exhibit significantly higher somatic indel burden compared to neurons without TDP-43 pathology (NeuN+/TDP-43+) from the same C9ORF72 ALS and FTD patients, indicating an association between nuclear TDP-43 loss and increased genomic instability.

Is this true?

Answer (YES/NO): NO